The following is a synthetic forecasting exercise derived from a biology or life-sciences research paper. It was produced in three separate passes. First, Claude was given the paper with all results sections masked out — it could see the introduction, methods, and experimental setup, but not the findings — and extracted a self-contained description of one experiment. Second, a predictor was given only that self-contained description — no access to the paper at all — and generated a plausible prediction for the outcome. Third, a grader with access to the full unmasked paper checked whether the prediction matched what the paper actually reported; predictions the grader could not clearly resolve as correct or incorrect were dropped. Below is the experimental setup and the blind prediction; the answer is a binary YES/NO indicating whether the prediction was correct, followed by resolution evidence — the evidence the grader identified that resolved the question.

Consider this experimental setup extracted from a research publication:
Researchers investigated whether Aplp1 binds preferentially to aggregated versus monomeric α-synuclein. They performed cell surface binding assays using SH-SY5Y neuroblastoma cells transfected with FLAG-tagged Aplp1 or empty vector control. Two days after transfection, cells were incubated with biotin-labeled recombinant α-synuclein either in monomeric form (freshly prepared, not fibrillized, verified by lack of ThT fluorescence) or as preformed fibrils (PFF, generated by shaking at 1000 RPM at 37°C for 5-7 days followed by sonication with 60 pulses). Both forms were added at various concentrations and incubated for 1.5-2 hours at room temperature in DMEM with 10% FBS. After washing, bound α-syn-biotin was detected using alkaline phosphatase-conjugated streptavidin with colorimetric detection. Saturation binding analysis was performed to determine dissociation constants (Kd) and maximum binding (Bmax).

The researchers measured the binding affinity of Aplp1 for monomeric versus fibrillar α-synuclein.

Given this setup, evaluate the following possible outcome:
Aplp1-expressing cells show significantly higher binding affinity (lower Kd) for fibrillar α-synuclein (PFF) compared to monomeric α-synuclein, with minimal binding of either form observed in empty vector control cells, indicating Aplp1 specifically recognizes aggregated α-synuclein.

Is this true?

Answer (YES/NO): YES